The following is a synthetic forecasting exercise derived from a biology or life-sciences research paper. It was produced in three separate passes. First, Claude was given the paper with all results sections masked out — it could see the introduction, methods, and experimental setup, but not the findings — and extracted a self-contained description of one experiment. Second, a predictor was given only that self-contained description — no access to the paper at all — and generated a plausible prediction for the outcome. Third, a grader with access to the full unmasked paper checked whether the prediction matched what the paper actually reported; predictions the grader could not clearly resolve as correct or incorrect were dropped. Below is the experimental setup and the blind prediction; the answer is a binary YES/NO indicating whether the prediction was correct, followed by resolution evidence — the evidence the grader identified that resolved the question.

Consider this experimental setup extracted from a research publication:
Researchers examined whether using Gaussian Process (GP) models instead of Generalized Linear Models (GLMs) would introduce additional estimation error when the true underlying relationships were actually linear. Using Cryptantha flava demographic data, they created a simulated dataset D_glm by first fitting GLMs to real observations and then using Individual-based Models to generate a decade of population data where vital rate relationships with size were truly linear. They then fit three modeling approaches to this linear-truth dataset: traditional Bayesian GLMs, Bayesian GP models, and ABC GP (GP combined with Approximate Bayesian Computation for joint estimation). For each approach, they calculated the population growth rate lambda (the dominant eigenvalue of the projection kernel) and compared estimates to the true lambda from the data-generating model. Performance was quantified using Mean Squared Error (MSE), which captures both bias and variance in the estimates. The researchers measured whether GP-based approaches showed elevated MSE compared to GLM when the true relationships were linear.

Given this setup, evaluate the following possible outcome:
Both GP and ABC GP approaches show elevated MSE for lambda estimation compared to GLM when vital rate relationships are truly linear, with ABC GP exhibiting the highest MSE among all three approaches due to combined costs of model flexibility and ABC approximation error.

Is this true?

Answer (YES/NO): NO